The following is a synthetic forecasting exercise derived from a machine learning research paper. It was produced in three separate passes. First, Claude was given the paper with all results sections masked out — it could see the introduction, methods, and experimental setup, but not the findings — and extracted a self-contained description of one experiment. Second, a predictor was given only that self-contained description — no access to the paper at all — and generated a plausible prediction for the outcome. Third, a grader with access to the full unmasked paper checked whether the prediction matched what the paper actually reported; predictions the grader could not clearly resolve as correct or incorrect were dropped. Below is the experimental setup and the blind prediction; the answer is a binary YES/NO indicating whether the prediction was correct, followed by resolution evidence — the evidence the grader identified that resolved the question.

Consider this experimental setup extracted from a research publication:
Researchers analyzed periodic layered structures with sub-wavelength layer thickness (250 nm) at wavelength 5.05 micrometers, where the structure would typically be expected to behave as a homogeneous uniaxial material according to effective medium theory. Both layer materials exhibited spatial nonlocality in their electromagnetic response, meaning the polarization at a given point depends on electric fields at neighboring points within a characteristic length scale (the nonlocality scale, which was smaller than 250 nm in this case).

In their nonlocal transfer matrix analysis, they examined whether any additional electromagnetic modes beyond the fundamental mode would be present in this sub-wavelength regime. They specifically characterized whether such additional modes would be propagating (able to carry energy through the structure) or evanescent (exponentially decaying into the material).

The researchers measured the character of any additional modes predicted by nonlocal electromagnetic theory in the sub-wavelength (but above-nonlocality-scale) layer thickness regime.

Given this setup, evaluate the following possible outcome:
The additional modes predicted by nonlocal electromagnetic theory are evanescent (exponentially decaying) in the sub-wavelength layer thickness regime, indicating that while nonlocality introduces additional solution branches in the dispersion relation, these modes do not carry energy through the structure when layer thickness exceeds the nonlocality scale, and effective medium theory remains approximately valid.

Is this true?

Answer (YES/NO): YES